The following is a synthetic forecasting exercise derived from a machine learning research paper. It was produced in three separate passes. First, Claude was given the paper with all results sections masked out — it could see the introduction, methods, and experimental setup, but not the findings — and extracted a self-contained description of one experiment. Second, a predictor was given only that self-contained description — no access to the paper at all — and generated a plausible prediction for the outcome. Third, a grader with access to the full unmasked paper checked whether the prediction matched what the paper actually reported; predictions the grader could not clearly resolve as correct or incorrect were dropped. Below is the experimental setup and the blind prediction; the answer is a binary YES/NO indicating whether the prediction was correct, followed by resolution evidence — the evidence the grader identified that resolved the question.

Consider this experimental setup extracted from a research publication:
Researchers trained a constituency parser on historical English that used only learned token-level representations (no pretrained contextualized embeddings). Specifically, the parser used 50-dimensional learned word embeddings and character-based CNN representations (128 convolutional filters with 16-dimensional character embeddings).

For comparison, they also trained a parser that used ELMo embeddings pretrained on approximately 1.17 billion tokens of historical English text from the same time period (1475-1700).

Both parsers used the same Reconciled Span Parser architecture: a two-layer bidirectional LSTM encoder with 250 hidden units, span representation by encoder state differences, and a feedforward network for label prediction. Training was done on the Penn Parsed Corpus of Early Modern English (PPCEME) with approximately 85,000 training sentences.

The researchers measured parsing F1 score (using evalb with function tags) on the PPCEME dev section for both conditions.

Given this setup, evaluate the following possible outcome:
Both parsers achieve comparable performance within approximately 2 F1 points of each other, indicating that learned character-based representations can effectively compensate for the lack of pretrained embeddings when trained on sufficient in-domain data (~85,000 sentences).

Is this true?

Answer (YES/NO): NO